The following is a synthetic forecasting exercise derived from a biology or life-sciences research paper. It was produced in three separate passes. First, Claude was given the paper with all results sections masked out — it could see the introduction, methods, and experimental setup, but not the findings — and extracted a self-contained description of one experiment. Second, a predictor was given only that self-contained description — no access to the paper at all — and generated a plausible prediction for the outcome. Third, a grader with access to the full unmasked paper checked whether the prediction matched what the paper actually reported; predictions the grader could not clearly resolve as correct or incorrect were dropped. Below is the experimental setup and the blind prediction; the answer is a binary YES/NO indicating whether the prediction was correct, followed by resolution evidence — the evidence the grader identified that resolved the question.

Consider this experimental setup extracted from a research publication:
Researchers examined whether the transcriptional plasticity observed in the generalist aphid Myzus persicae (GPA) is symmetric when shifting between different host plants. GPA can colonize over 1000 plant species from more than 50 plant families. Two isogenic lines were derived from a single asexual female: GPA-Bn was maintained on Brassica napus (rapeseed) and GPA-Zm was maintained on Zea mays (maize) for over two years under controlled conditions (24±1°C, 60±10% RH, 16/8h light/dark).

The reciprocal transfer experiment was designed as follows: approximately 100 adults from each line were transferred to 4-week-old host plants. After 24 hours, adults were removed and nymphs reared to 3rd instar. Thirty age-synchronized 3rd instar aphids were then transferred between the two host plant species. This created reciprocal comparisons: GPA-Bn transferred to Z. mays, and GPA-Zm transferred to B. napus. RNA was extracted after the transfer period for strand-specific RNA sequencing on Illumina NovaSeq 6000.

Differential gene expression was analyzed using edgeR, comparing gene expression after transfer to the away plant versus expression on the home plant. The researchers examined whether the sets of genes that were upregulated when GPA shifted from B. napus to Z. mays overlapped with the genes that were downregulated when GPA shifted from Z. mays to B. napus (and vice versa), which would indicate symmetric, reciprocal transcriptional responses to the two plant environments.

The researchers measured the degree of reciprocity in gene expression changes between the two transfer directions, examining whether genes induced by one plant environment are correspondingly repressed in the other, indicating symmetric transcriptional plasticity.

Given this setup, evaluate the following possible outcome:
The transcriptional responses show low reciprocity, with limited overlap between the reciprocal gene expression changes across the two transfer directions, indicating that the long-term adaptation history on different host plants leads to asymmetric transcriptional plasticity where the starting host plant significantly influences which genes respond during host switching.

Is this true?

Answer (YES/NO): NO